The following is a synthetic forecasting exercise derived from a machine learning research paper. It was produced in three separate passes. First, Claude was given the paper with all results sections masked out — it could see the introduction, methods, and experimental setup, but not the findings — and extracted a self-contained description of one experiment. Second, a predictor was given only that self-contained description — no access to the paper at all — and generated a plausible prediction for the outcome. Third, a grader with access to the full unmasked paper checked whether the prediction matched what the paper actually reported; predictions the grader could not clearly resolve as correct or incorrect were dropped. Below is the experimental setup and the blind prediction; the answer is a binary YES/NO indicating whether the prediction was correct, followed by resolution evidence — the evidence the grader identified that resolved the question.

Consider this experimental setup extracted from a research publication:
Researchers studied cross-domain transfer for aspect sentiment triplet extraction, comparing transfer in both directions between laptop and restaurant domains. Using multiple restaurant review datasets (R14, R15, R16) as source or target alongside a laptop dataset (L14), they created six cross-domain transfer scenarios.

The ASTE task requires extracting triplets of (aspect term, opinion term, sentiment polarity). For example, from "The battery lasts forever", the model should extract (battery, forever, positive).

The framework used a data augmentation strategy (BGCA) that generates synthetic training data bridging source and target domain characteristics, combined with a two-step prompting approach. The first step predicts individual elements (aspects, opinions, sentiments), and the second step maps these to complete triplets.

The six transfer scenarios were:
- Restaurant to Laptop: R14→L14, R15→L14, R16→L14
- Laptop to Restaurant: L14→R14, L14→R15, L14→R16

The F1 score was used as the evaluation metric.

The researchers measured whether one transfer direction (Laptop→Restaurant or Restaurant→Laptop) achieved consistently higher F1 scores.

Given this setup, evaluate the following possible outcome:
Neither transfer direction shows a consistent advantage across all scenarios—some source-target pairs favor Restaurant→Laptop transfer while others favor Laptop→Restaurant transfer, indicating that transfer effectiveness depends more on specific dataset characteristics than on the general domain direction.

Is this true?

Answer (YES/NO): NO